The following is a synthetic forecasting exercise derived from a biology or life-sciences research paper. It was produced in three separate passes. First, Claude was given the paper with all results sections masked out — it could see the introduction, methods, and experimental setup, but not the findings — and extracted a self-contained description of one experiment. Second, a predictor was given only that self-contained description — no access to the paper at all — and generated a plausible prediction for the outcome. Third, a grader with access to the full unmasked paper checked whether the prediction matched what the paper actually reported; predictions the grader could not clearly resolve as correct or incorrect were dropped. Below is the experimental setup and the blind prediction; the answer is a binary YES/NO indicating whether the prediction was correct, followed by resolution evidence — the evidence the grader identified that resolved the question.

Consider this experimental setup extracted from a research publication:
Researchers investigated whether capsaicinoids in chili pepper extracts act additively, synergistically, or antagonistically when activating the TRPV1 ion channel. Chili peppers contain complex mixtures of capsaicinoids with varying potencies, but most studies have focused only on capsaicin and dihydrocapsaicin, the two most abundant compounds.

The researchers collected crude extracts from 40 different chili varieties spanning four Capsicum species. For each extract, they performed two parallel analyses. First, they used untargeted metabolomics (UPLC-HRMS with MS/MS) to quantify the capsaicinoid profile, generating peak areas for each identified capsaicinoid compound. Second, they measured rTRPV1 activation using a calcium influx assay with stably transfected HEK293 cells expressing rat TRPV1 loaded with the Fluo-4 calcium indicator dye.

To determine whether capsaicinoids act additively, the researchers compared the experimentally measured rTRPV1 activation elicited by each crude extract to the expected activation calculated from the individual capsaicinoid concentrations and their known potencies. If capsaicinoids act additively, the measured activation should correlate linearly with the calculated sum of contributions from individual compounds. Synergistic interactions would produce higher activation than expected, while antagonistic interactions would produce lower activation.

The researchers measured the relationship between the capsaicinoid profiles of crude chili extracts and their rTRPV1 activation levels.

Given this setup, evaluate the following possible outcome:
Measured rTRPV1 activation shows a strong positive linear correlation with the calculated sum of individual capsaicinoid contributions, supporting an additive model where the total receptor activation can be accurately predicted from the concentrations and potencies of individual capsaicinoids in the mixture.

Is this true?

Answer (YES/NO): NO